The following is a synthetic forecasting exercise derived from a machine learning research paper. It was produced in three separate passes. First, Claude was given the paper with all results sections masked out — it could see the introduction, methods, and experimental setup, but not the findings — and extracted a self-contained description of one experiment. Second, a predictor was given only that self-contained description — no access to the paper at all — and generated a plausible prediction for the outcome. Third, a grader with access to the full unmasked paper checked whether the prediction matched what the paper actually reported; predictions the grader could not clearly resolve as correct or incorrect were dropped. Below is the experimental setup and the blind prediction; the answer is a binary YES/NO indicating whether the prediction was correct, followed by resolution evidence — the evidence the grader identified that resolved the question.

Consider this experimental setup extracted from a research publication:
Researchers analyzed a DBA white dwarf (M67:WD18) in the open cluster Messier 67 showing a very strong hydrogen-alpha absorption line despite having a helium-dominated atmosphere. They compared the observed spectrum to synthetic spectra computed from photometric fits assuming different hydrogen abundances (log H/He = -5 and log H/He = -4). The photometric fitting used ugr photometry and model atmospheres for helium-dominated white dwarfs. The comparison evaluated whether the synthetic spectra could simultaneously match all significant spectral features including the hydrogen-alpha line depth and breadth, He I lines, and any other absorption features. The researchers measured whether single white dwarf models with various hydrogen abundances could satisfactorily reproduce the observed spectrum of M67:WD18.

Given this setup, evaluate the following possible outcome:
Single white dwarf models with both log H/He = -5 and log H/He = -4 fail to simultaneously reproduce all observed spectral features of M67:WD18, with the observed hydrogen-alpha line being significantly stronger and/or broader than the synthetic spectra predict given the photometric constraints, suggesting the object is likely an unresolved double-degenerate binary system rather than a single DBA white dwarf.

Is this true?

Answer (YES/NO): NO